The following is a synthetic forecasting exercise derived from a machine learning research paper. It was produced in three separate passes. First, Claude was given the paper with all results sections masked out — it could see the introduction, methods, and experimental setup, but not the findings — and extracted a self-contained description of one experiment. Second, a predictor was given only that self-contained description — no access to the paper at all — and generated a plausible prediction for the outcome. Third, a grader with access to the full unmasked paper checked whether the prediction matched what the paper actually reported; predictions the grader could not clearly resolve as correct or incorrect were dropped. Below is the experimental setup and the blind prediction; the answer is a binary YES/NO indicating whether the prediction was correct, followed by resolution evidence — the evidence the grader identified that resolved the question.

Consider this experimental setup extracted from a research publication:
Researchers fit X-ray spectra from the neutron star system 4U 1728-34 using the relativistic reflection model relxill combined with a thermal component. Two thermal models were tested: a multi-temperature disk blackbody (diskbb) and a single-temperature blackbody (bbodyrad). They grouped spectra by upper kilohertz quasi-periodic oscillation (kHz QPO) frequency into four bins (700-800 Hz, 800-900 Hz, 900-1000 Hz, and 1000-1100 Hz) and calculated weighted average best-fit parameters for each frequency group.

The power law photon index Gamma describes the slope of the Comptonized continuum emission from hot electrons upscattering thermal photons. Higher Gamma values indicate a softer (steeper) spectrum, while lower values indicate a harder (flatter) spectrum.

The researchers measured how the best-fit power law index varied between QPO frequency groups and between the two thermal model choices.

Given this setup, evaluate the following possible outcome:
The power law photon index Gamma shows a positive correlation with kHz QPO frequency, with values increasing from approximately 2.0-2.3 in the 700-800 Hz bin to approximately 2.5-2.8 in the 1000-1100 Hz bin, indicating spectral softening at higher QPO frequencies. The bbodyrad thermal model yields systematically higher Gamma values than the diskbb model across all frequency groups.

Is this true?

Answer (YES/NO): NO